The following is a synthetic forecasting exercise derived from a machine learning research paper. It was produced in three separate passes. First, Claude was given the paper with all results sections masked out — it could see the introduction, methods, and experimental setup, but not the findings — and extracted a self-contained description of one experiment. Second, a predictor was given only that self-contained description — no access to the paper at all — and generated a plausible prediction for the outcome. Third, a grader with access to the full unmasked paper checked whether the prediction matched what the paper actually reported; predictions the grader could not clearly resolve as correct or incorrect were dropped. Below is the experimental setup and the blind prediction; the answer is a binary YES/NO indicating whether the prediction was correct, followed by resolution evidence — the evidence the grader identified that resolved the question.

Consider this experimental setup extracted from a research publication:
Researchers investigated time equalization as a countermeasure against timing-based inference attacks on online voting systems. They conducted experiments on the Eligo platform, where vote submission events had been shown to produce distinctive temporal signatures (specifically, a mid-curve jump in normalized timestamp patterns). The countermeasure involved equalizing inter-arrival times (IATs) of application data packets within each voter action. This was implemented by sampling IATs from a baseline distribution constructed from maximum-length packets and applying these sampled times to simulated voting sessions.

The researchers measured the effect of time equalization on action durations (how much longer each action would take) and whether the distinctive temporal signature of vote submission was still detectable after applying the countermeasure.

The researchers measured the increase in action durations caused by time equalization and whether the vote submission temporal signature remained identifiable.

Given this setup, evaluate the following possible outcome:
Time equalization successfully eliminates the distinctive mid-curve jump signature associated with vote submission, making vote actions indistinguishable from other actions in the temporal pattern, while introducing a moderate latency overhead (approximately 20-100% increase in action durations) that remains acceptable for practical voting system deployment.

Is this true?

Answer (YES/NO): NO